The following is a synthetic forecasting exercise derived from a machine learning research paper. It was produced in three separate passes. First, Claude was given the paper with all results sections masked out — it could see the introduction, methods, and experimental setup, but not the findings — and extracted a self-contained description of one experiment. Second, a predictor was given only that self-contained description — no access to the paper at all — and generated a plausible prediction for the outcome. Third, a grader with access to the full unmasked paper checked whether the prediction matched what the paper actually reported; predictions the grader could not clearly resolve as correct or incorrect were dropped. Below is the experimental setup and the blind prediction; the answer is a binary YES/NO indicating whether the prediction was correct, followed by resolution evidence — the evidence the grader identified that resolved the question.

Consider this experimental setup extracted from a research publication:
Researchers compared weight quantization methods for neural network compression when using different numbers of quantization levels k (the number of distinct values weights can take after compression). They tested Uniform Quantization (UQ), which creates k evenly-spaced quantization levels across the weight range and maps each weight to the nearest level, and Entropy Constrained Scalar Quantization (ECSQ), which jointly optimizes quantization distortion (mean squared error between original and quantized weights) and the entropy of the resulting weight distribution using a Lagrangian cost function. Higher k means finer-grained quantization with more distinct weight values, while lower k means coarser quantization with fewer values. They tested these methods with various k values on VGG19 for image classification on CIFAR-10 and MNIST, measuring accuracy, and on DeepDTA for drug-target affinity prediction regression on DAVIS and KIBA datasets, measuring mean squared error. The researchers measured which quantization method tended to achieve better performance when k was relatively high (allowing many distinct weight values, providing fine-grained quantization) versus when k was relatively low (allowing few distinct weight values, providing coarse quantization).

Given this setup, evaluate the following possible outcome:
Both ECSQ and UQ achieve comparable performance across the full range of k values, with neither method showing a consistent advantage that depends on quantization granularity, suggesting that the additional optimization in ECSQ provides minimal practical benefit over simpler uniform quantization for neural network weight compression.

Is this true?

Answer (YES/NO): NO